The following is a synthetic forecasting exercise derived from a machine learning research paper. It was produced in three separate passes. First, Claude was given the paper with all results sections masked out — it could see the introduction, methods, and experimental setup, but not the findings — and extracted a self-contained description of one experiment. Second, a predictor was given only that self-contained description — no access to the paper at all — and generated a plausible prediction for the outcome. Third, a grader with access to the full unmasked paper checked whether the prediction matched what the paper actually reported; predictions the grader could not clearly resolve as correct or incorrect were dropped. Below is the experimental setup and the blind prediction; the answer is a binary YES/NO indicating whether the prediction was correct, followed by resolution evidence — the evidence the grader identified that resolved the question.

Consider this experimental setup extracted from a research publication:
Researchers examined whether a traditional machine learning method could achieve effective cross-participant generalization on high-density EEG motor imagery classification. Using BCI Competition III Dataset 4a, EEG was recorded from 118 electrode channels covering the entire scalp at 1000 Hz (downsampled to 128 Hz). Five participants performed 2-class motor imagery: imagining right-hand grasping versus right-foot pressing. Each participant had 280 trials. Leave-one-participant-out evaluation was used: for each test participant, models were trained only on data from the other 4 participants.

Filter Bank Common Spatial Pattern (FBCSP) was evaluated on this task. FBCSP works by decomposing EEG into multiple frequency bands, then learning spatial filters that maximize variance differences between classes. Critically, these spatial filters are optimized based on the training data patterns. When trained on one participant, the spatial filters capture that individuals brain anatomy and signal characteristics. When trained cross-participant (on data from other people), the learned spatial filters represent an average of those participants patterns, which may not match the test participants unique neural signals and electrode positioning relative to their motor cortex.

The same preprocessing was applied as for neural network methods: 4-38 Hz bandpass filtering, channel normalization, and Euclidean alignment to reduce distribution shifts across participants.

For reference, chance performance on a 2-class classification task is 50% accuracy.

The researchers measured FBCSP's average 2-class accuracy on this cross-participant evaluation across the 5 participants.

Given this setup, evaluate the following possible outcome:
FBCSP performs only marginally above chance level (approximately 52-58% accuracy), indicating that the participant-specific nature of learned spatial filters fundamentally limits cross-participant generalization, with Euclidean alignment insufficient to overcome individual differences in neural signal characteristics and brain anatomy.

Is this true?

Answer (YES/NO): NO